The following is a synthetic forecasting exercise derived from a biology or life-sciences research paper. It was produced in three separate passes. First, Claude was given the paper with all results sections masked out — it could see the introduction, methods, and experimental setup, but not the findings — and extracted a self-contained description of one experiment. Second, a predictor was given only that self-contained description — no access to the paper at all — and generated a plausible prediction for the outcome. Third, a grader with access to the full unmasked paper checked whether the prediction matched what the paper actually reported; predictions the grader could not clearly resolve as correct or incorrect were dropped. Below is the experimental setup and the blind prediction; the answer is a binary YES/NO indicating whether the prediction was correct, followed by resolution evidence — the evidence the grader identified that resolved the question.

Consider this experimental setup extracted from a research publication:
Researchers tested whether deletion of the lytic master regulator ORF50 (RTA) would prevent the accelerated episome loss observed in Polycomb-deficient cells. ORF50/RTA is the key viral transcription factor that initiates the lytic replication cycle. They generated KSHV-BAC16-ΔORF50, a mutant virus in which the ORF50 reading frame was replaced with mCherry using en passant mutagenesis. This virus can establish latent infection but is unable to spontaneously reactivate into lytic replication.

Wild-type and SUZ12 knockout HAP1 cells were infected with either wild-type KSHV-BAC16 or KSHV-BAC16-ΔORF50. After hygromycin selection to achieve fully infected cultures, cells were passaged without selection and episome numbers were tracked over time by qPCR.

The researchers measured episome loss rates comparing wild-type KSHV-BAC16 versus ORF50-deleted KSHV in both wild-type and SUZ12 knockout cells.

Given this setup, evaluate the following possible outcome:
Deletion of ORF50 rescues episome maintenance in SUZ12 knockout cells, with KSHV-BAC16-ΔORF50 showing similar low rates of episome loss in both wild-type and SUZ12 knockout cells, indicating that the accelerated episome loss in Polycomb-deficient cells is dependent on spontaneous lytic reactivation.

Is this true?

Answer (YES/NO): NO